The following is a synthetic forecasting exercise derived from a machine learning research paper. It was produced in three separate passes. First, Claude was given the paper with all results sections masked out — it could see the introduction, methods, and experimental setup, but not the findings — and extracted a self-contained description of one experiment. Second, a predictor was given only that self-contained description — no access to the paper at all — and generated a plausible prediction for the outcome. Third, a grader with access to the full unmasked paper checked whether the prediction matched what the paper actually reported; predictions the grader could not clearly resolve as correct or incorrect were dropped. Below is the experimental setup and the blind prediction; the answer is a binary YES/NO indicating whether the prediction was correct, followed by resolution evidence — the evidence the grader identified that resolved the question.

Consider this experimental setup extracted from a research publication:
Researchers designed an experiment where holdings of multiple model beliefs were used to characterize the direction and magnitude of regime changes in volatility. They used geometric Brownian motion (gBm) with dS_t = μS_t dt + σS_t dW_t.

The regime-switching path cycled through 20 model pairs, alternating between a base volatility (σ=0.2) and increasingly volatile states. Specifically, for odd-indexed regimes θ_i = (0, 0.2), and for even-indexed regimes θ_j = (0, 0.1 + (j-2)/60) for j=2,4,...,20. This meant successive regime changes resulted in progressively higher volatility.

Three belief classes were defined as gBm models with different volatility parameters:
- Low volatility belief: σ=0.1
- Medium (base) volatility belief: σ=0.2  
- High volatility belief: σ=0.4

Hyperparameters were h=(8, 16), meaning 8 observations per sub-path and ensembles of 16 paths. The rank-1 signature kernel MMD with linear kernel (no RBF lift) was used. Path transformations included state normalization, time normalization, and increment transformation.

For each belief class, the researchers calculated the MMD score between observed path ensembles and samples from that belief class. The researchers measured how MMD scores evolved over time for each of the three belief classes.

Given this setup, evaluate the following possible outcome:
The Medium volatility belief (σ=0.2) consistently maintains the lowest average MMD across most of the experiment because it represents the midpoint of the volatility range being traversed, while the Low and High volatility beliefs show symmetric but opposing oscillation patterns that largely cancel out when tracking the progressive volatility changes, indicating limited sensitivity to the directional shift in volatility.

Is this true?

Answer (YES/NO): NO